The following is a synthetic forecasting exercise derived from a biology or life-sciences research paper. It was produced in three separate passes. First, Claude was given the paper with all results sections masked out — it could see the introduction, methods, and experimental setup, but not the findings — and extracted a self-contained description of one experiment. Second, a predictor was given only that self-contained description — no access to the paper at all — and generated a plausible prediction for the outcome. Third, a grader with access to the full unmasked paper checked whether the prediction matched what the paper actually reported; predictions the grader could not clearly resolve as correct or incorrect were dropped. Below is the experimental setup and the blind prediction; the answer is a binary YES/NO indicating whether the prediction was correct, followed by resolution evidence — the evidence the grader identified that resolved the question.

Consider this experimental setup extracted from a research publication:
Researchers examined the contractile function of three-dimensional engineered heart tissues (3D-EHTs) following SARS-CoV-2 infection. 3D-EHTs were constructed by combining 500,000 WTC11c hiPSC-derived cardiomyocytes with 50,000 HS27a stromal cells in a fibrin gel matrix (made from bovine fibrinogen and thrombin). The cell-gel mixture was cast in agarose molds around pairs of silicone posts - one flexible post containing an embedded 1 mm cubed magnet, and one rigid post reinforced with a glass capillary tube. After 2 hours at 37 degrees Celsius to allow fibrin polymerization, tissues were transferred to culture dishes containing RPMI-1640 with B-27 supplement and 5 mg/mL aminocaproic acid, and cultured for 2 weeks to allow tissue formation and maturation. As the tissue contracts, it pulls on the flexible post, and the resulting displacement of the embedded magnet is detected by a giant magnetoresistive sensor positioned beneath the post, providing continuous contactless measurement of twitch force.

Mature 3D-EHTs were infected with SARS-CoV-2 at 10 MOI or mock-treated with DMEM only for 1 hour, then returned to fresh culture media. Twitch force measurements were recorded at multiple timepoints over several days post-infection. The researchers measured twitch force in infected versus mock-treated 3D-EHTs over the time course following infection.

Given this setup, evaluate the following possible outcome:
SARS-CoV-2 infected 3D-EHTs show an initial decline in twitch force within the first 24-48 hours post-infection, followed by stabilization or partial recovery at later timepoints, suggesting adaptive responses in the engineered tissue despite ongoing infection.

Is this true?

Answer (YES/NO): NO